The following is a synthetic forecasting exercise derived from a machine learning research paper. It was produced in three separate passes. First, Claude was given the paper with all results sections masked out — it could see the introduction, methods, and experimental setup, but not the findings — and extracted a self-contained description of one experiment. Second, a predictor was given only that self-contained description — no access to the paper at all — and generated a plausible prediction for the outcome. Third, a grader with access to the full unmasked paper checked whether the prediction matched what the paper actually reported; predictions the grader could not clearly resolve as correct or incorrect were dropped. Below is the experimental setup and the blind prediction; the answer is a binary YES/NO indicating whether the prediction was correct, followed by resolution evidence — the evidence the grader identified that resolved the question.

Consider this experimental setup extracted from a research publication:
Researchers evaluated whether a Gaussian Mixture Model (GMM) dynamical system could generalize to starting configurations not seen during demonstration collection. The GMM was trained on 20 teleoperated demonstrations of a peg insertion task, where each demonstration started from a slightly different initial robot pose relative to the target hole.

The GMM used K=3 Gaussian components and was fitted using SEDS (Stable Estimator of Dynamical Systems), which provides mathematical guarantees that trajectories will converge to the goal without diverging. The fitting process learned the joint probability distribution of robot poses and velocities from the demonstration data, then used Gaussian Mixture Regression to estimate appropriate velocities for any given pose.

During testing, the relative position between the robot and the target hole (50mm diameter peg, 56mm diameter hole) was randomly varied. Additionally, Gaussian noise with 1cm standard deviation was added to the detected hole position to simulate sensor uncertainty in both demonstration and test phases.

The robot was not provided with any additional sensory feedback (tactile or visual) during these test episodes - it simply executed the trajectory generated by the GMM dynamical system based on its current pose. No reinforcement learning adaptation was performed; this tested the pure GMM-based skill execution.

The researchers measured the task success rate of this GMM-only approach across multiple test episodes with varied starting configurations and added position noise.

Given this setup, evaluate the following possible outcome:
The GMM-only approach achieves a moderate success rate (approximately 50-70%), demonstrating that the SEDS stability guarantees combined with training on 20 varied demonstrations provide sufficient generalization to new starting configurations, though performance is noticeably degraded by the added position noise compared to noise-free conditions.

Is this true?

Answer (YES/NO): NO